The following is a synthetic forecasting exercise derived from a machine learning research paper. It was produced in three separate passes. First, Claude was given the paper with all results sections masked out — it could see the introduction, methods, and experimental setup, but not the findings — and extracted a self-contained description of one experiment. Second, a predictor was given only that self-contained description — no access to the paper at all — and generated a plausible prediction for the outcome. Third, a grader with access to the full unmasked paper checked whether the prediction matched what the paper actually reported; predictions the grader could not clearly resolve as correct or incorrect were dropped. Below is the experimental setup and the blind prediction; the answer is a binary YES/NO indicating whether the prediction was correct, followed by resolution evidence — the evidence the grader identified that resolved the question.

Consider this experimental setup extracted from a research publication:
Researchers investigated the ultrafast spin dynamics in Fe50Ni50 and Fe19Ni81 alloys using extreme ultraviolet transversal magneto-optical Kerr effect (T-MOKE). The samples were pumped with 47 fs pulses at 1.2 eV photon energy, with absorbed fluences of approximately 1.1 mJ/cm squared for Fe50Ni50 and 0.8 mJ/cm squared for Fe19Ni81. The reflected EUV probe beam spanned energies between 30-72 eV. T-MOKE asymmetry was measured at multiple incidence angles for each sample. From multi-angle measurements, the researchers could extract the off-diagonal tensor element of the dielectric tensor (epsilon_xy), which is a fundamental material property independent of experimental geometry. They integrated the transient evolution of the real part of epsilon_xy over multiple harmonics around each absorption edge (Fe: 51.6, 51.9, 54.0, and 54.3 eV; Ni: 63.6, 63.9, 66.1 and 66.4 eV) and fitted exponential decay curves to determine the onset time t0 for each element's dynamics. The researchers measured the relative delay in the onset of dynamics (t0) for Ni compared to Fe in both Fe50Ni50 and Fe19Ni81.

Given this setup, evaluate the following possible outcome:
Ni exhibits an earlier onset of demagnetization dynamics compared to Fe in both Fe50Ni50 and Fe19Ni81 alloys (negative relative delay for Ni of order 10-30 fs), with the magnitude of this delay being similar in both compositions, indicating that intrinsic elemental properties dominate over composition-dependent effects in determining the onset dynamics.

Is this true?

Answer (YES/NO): NO